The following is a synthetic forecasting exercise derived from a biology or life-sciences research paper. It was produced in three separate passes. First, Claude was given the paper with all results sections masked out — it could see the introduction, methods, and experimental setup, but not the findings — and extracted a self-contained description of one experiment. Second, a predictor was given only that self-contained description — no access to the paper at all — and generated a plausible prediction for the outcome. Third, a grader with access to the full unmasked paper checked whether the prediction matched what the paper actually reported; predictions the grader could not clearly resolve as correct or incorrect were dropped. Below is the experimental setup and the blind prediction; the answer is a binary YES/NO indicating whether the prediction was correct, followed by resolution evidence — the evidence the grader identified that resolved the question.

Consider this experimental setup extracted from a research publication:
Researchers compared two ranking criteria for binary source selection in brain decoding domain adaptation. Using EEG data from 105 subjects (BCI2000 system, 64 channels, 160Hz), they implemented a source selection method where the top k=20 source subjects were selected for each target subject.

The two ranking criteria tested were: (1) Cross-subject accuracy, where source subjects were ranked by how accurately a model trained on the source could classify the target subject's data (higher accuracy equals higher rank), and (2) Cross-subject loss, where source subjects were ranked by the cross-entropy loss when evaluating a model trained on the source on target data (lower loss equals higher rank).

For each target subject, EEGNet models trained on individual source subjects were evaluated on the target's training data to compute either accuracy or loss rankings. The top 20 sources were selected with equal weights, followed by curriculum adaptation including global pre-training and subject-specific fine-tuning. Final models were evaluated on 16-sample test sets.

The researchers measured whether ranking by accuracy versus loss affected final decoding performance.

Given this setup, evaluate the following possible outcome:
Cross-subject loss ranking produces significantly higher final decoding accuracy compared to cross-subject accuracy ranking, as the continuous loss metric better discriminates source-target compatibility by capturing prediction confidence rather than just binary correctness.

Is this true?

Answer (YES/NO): NO